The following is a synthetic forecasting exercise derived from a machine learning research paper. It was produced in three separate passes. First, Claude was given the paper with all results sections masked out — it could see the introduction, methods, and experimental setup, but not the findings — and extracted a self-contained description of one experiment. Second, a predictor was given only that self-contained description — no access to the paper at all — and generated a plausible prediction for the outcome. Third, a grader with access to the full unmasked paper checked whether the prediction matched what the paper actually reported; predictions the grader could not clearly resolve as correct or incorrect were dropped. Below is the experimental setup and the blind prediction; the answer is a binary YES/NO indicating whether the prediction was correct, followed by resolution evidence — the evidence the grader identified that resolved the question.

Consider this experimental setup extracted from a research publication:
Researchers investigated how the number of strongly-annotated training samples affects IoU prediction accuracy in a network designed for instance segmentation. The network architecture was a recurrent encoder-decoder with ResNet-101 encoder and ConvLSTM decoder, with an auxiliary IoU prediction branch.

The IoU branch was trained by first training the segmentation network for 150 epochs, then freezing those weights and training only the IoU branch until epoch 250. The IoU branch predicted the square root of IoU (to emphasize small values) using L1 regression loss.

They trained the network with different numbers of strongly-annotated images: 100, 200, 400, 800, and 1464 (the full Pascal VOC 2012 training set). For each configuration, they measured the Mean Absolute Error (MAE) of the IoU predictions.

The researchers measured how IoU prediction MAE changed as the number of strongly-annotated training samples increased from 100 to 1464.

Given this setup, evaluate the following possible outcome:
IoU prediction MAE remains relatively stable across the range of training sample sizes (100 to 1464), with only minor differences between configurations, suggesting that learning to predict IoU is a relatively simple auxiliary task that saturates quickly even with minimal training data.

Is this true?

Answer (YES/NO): NO